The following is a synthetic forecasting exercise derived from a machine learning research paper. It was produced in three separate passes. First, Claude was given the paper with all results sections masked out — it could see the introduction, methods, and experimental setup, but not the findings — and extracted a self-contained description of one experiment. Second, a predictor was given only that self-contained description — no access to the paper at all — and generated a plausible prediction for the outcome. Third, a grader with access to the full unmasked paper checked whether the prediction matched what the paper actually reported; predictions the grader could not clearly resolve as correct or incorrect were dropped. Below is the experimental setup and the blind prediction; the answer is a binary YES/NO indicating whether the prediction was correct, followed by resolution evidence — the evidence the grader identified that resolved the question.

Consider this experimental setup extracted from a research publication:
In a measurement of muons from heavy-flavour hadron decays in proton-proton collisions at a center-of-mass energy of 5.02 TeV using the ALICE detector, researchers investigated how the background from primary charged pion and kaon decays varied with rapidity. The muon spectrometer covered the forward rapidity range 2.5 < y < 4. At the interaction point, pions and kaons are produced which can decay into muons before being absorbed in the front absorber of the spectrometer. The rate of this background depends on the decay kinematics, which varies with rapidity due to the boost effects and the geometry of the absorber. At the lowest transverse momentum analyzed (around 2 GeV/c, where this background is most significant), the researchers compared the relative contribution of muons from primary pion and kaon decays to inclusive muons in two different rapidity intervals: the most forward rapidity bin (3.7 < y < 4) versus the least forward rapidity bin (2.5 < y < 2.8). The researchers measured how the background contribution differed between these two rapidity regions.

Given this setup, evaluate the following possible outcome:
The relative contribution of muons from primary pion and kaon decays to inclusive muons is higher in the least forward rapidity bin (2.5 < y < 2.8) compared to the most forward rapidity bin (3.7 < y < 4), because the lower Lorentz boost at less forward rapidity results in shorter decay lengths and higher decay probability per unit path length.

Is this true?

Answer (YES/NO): YES